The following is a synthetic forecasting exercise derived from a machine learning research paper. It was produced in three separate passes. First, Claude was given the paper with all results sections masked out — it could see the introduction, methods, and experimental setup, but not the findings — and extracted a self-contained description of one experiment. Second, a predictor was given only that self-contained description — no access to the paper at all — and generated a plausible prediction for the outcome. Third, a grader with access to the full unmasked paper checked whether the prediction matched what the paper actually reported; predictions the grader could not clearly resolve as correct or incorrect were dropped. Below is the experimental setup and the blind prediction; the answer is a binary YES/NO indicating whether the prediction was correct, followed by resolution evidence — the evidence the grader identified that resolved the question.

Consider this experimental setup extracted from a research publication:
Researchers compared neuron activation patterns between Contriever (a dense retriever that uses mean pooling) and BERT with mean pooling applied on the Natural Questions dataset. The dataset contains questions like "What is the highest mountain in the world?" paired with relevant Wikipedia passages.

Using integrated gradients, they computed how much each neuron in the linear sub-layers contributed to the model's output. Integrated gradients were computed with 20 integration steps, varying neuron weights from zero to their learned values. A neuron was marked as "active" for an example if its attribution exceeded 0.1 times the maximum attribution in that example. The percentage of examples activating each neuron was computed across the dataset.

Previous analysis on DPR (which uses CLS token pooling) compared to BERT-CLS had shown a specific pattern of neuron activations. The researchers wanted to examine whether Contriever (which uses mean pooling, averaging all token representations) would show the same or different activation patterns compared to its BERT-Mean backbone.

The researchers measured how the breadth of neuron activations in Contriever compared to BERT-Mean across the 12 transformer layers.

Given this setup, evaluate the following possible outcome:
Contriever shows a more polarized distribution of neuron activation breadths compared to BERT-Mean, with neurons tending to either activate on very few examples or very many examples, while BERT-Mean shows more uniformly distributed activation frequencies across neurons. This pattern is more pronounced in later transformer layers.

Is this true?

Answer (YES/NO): NO